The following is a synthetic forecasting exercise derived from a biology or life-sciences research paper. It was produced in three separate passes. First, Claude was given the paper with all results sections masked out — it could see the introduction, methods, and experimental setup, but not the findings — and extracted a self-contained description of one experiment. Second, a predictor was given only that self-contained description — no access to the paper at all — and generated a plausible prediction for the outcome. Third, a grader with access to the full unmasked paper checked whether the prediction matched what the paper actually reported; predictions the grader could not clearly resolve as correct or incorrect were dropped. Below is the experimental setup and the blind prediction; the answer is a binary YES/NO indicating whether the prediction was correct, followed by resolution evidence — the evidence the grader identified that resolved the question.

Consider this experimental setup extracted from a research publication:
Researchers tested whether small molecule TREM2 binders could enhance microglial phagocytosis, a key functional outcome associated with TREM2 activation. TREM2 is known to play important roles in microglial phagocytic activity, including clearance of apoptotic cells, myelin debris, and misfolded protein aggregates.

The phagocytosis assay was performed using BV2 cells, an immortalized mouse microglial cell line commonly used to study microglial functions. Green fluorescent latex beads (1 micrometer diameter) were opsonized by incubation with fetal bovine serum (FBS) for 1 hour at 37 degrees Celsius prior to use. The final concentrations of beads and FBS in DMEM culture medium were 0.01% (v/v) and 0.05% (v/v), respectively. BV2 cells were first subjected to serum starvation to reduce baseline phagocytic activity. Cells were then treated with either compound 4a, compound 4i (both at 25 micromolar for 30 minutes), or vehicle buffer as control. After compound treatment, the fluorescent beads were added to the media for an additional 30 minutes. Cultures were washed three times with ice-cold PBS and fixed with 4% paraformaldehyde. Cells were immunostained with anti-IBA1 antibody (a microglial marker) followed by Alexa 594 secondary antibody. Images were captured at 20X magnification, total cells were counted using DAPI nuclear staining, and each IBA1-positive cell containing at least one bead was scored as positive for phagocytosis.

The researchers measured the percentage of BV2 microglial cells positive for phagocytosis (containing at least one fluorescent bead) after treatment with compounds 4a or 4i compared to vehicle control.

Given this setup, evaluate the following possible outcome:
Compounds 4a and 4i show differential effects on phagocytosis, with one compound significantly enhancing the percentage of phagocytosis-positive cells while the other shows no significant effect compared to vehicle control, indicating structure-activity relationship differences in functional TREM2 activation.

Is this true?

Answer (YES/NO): NO